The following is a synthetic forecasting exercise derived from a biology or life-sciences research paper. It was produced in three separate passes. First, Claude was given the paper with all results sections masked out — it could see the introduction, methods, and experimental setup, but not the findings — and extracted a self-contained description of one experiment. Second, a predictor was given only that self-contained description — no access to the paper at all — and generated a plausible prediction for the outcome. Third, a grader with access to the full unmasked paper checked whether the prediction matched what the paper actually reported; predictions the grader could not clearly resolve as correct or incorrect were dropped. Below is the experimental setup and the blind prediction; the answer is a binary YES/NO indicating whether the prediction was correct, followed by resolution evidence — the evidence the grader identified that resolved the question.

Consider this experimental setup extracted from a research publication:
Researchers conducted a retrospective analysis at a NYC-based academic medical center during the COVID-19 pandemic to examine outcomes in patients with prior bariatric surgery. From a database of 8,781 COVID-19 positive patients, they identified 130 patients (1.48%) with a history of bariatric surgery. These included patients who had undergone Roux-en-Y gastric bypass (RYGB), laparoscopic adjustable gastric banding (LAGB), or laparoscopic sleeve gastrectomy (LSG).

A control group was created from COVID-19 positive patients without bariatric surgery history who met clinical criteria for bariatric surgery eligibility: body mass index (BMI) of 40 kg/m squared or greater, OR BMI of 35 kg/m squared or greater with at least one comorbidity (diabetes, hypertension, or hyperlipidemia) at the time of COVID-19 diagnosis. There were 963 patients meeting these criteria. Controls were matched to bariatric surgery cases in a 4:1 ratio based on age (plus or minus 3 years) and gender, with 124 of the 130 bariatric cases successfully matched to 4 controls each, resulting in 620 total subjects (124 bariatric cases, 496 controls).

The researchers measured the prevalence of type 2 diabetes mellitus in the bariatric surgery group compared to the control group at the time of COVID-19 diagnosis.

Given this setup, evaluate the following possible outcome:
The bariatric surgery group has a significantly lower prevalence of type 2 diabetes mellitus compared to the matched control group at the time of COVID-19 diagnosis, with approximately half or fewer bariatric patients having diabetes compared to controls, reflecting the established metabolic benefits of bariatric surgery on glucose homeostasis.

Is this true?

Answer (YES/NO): NO